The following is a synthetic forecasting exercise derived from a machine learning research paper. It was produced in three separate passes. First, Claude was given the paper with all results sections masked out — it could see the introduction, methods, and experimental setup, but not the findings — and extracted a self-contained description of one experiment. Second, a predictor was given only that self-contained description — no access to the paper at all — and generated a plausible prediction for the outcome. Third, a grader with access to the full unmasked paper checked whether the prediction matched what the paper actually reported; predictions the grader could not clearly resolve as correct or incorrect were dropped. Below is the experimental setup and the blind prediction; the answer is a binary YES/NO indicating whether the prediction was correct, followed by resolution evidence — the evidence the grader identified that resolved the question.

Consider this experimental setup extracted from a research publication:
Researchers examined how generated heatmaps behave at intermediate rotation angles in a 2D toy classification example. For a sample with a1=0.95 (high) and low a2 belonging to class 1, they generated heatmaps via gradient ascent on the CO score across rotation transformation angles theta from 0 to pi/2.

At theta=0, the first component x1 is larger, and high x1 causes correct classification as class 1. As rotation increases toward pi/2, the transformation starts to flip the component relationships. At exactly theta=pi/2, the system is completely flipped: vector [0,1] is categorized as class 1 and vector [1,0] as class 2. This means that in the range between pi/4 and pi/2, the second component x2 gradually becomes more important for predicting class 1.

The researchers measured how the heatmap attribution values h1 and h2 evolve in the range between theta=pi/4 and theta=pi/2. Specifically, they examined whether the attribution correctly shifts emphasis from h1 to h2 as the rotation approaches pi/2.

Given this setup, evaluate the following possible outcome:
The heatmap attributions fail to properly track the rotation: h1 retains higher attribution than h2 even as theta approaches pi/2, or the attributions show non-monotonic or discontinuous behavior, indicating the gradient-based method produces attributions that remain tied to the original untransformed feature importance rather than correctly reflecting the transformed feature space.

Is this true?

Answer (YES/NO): NO